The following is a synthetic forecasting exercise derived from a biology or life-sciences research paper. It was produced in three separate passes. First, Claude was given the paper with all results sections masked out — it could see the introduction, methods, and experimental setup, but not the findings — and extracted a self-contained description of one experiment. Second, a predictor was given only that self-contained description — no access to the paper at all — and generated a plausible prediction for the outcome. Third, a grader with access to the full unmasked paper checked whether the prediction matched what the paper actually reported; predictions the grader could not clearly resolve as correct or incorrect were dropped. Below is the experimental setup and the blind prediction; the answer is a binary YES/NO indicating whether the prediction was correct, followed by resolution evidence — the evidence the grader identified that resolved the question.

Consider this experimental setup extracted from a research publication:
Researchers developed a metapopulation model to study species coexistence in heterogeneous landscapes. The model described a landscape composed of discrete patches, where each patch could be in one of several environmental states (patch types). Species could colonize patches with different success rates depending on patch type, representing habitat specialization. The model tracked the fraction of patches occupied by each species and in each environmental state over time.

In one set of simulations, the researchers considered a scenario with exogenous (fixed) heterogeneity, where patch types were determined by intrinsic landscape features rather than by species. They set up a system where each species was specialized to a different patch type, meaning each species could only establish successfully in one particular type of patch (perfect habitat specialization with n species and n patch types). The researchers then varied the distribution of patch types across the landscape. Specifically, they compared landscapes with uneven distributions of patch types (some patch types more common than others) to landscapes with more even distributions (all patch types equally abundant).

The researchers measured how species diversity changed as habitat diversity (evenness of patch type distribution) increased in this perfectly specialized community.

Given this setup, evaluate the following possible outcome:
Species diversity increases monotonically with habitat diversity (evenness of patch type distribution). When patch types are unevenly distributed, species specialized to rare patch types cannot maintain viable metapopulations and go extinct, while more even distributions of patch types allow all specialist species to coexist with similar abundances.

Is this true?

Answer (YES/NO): NO